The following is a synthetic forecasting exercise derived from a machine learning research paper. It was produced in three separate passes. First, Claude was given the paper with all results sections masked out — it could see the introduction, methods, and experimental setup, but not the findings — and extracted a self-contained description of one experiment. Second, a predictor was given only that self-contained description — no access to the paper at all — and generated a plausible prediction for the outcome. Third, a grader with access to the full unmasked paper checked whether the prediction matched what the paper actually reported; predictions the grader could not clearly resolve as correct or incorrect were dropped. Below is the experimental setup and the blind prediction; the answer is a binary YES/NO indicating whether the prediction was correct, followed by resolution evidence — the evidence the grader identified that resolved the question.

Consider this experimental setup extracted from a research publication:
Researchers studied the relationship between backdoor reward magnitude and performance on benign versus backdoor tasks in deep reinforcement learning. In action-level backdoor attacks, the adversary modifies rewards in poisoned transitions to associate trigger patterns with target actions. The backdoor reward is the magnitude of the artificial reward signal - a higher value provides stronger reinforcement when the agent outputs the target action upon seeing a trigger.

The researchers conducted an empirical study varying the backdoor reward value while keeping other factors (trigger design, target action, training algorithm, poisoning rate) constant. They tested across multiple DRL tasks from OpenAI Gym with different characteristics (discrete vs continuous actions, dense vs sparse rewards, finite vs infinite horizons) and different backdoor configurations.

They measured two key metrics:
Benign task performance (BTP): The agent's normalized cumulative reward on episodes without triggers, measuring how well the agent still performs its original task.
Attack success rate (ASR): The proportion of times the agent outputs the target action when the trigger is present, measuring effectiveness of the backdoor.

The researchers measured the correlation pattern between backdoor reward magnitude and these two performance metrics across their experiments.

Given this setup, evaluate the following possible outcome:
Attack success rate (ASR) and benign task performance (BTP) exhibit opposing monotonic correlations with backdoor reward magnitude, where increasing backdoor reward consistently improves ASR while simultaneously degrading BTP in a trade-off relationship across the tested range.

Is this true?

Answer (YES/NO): YES